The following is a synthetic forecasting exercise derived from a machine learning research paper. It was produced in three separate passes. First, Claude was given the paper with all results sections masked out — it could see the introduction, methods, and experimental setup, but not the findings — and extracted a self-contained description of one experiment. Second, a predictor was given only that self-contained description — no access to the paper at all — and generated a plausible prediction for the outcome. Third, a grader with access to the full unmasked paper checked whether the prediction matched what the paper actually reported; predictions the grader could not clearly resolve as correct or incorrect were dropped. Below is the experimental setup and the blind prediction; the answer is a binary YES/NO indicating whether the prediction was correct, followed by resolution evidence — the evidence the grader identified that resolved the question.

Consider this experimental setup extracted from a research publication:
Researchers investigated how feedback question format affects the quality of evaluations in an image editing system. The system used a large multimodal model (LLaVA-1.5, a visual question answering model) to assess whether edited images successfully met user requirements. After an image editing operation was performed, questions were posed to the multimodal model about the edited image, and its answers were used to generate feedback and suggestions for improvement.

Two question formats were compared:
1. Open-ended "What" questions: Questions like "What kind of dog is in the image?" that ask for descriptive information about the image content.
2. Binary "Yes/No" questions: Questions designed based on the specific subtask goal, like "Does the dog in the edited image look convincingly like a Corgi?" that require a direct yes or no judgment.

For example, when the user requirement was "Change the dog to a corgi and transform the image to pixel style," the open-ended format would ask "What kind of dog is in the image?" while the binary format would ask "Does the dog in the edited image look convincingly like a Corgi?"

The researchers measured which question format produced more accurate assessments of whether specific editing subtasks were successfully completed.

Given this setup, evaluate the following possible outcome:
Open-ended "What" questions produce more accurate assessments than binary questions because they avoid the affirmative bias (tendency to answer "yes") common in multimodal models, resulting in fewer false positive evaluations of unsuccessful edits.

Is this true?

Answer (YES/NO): NO